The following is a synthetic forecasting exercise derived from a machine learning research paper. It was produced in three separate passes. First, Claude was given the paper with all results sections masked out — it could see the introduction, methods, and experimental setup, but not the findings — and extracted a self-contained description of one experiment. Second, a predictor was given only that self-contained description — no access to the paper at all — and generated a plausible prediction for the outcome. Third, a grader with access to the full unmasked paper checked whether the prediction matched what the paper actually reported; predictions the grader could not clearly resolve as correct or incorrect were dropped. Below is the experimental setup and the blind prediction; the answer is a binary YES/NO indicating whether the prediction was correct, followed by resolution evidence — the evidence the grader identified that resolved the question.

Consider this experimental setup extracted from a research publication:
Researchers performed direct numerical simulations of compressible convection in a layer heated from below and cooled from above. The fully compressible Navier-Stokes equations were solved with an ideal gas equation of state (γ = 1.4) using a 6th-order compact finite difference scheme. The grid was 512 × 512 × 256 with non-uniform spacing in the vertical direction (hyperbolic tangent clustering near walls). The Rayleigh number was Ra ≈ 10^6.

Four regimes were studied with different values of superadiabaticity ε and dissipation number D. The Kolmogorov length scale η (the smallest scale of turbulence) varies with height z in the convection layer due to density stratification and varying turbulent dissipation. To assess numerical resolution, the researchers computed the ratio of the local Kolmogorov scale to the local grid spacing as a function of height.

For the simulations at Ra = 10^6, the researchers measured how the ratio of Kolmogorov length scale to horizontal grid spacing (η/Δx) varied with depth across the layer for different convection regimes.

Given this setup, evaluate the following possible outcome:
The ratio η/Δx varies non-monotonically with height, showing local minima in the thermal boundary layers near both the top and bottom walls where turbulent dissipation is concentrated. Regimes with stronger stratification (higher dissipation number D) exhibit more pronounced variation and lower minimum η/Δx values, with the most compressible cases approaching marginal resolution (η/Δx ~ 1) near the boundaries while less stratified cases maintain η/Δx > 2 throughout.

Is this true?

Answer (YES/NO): NO